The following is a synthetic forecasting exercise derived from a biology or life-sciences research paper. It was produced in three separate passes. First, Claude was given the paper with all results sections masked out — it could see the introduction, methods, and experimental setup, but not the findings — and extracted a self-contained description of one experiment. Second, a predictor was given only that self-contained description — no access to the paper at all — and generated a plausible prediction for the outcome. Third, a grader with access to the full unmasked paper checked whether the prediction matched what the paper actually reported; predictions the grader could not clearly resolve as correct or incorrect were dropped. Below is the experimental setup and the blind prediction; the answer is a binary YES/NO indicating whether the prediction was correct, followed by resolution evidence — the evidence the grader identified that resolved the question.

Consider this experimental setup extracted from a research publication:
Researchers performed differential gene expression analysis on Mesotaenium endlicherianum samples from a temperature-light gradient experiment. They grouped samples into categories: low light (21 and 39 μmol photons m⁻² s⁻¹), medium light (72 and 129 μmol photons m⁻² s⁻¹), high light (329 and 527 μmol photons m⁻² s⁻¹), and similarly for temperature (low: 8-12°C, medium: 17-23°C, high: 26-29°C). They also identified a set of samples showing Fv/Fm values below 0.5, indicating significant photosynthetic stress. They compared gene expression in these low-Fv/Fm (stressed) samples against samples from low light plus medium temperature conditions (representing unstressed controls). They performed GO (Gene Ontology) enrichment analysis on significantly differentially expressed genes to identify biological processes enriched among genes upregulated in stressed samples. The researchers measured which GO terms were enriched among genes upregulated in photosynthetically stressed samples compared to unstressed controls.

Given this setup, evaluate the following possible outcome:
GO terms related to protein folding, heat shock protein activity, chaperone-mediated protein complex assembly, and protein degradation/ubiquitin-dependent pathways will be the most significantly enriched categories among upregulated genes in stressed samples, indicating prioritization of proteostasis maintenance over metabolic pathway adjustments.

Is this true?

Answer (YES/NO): NO